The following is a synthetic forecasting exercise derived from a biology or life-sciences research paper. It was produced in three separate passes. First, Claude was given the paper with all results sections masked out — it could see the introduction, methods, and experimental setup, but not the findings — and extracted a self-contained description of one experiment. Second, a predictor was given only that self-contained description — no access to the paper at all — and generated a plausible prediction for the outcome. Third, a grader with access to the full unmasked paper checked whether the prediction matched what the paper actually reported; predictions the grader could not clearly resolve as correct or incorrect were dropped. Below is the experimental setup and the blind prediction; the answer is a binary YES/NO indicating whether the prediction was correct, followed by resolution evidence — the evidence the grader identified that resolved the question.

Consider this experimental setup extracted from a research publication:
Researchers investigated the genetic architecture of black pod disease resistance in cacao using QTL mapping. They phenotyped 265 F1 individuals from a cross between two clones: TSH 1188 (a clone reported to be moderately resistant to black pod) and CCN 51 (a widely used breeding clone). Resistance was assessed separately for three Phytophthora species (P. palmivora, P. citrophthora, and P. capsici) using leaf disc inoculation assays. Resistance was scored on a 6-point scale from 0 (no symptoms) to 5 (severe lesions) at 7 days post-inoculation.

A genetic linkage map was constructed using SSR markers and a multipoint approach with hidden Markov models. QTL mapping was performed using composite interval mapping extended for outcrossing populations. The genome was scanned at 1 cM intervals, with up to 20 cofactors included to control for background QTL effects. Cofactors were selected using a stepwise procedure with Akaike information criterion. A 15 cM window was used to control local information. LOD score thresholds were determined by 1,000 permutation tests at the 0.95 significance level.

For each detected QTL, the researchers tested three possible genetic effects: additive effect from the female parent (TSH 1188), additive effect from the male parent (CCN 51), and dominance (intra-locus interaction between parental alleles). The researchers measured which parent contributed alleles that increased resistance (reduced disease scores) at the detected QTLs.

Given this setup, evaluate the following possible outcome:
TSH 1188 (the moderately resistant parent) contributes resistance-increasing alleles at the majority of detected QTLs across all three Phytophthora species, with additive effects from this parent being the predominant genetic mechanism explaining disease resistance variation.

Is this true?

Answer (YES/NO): NO